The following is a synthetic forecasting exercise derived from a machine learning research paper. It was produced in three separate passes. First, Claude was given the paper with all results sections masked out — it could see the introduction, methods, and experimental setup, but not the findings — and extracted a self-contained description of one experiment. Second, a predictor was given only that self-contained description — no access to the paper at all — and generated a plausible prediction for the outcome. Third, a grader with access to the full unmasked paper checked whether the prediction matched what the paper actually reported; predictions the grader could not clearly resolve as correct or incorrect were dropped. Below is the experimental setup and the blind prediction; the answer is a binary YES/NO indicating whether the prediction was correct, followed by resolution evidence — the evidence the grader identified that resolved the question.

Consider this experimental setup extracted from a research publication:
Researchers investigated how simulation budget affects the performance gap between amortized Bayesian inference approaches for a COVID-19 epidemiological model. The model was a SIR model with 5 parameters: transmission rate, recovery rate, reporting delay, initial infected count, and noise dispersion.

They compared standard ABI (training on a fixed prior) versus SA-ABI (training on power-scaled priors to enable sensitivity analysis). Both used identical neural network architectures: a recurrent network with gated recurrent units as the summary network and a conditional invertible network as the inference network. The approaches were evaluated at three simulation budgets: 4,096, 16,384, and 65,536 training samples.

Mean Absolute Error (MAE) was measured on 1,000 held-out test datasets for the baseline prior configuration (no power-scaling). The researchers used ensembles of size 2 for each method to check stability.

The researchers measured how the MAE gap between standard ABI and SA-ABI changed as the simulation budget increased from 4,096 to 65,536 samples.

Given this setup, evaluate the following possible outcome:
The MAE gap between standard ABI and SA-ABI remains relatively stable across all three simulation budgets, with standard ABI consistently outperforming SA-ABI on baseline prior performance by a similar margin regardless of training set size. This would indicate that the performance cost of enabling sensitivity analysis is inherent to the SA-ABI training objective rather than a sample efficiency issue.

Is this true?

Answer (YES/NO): NO